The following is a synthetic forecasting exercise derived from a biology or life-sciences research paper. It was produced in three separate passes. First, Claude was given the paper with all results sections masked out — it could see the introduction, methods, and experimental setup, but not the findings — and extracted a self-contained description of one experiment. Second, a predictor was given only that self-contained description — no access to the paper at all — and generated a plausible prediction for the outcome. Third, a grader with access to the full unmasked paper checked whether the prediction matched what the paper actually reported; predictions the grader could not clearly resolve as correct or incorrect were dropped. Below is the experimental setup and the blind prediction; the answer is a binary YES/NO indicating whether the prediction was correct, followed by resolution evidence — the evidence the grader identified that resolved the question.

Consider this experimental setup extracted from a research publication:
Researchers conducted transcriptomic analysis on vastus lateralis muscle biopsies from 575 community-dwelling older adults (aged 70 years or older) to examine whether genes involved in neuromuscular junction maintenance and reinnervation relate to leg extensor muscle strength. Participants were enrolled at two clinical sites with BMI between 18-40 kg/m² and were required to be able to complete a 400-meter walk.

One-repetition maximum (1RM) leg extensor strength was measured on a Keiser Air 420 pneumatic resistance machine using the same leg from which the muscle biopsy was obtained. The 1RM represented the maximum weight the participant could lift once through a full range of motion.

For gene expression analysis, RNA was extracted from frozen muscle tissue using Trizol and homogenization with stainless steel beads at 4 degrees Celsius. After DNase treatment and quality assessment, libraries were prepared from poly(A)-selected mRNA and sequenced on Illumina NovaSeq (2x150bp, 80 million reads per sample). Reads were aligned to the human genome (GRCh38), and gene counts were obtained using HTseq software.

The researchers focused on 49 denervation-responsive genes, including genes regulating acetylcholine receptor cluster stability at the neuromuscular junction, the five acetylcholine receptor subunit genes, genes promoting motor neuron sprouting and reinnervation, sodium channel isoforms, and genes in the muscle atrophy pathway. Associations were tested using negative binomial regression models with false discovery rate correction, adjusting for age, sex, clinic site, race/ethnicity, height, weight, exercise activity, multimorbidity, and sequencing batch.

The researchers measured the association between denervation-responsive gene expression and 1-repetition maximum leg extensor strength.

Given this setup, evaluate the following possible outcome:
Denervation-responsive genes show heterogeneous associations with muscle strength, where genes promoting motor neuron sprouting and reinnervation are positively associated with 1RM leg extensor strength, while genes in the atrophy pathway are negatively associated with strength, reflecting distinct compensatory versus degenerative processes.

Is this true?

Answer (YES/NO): NO